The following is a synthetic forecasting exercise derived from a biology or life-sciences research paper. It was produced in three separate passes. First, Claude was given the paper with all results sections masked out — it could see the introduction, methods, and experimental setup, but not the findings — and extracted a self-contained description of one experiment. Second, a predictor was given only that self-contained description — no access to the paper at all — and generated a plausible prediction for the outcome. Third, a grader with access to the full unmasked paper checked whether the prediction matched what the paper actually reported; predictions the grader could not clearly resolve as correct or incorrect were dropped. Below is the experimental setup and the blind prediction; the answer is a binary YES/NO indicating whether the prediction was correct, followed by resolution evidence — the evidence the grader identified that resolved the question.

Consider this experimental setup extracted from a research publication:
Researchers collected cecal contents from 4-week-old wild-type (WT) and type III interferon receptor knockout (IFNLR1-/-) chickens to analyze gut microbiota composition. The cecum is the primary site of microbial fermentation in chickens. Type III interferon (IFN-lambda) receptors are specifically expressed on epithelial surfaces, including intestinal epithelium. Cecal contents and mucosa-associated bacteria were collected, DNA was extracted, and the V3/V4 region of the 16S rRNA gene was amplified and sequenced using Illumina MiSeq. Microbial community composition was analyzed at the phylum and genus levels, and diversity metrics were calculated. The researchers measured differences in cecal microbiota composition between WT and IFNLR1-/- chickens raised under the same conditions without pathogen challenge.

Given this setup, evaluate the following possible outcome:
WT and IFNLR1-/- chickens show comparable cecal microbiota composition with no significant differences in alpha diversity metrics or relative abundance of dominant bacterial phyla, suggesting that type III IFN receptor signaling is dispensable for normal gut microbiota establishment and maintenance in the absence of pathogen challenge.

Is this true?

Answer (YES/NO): YES